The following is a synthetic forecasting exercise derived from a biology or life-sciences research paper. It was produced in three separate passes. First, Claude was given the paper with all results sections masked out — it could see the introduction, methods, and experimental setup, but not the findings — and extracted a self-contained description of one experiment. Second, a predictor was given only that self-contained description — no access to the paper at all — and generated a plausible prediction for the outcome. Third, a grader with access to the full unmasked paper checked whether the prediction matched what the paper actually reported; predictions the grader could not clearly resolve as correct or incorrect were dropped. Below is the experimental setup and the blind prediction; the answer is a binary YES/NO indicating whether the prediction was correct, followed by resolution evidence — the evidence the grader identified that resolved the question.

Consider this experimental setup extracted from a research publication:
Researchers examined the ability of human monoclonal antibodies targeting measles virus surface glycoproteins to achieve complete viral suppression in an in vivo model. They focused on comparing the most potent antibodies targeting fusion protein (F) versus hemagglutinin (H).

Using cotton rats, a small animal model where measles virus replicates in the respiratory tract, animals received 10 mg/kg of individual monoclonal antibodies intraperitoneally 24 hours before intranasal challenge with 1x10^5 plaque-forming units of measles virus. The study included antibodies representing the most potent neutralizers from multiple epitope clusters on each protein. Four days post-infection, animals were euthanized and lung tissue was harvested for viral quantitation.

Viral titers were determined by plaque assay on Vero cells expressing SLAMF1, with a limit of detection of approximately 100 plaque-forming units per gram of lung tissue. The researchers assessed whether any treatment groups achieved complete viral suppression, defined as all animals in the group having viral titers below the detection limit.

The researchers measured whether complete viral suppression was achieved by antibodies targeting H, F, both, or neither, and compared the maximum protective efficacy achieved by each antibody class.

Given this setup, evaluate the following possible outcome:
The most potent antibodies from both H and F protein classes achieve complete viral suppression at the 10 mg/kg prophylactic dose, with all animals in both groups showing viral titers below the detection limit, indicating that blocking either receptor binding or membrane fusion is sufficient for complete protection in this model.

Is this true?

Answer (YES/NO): NO